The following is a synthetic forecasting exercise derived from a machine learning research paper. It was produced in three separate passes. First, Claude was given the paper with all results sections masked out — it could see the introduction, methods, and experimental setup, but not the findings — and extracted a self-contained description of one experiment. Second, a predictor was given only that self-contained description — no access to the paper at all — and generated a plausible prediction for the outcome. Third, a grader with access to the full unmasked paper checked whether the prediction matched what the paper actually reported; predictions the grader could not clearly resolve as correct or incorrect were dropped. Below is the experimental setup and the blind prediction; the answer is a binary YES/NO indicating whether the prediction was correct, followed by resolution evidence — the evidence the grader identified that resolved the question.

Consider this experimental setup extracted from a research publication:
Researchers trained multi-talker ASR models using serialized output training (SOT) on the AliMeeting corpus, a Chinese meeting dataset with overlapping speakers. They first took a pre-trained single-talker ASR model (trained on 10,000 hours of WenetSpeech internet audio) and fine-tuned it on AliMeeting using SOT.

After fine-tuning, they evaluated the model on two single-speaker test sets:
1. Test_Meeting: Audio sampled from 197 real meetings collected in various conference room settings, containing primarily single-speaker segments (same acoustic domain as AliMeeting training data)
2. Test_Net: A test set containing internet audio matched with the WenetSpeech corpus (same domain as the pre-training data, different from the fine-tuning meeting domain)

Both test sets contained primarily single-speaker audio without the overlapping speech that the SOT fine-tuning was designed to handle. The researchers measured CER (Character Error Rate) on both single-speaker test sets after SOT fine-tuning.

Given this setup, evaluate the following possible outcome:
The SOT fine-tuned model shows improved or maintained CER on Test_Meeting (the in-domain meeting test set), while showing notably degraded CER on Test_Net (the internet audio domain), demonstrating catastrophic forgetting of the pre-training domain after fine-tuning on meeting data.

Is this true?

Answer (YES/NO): YES